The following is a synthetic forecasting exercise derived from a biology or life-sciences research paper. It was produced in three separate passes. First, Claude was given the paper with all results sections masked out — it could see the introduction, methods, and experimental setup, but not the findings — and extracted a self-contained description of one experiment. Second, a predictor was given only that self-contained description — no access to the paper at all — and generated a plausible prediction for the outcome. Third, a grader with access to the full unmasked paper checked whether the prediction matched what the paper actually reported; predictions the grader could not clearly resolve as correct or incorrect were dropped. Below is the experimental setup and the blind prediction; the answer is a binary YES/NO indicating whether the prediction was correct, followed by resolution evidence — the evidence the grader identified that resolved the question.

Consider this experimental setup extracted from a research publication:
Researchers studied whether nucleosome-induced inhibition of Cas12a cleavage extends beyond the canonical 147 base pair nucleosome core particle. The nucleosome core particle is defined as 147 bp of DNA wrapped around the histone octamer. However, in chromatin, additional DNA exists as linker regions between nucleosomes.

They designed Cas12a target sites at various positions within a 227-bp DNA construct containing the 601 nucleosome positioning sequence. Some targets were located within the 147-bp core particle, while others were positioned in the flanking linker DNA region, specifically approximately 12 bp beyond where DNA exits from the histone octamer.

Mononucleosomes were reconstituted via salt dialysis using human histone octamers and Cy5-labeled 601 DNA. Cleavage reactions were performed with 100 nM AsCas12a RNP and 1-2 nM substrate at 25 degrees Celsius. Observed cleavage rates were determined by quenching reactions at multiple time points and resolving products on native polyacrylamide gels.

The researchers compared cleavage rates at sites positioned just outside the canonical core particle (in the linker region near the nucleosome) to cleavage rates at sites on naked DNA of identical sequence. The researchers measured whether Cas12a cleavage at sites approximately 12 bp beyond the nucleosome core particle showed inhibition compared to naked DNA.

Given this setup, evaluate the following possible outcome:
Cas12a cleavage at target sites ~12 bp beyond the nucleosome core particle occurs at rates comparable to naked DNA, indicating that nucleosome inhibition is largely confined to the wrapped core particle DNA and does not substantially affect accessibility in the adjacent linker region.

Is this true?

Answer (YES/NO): NO